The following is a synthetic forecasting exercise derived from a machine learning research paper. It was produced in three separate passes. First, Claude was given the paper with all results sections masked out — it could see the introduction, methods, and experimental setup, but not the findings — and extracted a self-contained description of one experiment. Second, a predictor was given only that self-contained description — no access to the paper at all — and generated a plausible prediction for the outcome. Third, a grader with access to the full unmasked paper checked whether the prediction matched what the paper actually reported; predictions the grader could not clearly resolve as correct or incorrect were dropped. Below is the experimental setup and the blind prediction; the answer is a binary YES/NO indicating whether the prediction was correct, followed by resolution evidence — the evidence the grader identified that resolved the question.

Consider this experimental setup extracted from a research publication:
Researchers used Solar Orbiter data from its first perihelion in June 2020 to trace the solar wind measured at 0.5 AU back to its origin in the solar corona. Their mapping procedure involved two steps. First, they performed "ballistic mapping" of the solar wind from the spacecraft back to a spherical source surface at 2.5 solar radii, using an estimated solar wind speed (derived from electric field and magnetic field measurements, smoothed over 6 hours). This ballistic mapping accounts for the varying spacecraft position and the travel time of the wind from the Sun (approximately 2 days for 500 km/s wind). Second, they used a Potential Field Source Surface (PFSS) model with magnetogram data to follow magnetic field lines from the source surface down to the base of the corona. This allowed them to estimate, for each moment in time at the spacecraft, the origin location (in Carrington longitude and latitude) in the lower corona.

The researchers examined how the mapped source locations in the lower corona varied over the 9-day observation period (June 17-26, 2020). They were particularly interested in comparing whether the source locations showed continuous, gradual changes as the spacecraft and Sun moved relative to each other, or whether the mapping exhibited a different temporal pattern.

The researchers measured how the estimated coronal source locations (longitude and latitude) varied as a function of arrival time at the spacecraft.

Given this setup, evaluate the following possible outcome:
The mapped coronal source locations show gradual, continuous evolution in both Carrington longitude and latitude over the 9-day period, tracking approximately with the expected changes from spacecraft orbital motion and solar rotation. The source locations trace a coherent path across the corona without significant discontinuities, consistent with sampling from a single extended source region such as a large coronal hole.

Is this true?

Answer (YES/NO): NO